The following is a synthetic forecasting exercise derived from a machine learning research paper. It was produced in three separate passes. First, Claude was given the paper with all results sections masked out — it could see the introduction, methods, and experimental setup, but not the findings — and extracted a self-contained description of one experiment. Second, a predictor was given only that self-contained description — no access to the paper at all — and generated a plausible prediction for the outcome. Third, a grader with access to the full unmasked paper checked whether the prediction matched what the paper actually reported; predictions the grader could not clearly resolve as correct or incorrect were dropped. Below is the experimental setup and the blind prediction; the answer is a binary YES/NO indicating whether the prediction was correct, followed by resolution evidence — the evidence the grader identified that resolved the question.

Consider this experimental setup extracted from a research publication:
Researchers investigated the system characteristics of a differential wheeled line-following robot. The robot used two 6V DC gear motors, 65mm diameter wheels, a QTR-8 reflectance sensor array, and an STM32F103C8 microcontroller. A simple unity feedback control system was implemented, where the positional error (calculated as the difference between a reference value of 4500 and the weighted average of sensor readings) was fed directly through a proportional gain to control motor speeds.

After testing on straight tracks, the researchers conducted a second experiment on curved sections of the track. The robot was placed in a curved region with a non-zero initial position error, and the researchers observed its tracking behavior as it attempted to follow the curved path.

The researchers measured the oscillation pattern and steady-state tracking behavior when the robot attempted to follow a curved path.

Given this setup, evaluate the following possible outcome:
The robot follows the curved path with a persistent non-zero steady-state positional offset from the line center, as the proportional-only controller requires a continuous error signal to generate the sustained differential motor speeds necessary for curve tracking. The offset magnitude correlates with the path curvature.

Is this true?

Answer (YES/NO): YES